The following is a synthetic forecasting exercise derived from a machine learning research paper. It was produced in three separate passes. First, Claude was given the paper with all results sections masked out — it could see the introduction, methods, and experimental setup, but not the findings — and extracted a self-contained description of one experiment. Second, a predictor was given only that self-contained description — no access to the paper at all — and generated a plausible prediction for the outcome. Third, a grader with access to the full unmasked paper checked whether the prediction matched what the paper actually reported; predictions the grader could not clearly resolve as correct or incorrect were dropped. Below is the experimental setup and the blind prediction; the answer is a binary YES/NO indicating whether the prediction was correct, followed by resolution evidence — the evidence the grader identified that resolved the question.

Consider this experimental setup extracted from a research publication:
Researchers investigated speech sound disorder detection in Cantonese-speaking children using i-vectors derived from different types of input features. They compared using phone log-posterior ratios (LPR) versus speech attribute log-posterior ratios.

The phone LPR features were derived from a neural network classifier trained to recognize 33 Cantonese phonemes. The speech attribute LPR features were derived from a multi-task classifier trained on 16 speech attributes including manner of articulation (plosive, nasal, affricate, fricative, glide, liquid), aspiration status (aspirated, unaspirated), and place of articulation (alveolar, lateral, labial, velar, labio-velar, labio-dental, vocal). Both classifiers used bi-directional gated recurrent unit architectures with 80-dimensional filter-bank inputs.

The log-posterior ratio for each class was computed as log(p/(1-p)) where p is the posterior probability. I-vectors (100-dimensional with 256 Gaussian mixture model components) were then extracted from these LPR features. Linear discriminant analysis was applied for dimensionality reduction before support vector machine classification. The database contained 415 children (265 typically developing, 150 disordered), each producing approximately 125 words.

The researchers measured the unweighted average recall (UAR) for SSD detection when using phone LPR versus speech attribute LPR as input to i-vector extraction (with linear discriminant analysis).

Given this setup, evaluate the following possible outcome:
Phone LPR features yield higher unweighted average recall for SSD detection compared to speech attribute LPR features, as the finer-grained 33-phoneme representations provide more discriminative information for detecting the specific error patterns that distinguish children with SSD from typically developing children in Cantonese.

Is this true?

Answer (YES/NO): NO